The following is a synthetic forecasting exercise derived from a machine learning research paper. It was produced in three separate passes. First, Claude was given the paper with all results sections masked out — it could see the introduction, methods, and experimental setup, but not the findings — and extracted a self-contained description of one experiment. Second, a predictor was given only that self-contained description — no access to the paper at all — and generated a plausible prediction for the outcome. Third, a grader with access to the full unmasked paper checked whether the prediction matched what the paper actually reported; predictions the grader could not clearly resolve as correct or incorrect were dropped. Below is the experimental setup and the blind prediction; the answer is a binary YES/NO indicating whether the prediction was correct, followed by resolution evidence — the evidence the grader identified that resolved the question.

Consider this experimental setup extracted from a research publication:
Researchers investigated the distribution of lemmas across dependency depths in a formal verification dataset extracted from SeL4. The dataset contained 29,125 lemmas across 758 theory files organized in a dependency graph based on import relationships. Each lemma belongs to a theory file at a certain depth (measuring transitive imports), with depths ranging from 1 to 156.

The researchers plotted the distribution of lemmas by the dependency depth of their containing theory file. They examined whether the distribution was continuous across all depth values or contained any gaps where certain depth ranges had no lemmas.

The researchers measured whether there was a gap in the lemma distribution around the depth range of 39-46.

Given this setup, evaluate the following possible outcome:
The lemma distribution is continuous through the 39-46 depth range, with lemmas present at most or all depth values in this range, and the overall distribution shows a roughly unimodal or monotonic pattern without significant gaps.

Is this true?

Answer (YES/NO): NO